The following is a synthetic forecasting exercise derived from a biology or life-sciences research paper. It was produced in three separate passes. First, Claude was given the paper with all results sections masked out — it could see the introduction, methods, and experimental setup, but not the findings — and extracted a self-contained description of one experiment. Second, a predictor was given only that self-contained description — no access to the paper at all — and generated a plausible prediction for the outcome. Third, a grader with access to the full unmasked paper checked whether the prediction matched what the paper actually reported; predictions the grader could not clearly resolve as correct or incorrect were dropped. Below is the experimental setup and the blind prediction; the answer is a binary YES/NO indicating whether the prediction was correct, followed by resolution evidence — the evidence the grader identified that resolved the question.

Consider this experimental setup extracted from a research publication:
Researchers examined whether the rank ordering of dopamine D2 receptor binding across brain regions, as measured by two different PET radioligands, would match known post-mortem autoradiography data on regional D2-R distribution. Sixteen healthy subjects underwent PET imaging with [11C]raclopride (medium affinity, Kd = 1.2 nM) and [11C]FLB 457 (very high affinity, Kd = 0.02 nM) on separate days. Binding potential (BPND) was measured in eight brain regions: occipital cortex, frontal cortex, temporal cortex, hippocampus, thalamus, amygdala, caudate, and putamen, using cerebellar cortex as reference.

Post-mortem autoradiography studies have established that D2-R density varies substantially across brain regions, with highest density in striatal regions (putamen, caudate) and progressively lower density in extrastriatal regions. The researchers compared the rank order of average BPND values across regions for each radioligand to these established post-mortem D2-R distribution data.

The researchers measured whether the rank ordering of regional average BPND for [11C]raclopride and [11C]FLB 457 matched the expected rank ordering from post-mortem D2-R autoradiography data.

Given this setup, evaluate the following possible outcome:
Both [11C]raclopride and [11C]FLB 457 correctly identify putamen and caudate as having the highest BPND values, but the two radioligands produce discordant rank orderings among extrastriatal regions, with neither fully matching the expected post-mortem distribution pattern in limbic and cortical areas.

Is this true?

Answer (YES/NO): NO